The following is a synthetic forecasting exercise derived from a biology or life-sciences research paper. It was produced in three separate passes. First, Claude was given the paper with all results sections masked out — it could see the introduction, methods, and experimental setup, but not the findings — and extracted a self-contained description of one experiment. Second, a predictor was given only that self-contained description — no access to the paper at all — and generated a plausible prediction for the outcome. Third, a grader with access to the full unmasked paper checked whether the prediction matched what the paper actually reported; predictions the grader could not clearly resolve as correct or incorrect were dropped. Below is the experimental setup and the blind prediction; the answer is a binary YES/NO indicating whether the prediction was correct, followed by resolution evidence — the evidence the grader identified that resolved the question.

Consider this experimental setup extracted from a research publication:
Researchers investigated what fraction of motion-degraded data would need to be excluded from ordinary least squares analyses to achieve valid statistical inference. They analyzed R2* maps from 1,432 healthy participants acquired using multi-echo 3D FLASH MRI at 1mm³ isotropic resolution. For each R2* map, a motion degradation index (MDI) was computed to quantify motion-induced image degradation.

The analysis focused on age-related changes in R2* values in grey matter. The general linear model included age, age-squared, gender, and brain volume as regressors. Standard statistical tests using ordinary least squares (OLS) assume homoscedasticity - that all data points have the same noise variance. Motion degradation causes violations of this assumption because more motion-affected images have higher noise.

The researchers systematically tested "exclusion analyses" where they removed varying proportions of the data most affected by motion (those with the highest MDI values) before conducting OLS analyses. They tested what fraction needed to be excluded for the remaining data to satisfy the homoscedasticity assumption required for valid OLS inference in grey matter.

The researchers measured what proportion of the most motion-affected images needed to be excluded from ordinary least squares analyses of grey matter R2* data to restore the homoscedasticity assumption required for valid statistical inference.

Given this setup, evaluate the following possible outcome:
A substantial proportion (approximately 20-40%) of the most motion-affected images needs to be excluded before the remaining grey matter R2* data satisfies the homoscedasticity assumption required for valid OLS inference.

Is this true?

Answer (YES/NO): YES